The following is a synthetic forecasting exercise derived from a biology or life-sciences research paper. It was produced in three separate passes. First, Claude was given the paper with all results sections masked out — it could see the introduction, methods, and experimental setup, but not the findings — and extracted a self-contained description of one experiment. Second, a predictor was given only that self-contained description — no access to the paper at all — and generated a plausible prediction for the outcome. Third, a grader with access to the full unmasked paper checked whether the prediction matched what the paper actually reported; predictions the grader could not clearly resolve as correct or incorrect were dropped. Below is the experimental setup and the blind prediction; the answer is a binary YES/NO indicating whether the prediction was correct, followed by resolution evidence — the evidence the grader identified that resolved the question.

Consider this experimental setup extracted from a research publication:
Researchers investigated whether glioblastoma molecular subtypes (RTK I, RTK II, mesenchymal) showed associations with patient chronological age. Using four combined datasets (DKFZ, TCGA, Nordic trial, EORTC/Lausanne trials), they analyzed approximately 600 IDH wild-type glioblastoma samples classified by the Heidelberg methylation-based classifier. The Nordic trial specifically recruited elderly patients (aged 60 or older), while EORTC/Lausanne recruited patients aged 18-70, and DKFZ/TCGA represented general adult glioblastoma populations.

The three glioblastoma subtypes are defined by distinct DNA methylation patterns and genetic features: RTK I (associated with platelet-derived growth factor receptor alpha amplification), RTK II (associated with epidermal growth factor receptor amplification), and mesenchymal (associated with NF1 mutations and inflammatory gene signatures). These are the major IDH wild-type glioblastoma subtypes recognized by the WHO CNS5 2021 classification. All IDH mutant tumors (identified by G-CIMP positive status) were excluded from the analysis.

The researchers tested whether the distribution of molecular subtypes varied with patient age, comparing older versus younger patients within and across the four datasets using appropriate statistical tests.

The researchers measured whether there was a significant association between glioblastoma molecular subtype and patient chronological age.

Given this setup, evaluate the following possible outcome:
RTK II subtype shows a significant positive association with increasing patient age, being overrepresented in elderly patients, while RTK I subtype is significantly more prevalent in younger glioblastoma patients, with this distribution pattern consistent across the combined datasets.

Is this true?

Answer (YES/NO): NO